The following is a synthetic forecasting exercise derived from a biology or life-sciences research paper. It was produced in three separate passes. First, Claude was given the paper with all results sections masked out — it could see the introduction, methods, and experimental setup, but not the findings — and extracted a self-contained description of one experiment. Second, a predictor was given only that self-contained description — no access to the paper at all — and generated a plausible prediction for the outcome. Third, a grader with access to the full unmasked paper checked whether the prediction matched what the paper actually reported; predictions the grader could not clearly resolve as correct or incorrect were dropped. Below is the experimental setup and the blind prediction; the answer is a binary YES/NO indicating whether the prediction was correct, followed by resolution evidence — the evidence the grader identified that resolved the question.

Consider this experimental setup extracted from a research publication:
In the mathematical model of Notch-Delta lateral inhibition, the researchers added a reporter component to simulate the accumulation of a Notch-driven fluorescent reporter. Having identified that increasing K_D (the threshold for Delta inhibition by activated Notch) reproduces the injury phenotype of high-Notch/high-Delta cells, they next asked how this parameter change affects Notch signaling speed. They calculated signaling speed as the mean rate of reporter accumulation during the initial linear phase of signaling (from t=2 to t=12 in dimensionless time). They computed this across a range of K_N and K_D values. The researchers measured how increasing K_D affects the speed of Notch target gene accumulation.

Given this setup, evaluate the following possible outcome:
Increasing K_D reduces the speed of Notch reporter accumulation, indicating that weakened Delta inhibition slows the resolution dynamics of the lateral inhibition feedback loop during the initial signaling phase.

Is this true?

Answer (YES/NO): NO